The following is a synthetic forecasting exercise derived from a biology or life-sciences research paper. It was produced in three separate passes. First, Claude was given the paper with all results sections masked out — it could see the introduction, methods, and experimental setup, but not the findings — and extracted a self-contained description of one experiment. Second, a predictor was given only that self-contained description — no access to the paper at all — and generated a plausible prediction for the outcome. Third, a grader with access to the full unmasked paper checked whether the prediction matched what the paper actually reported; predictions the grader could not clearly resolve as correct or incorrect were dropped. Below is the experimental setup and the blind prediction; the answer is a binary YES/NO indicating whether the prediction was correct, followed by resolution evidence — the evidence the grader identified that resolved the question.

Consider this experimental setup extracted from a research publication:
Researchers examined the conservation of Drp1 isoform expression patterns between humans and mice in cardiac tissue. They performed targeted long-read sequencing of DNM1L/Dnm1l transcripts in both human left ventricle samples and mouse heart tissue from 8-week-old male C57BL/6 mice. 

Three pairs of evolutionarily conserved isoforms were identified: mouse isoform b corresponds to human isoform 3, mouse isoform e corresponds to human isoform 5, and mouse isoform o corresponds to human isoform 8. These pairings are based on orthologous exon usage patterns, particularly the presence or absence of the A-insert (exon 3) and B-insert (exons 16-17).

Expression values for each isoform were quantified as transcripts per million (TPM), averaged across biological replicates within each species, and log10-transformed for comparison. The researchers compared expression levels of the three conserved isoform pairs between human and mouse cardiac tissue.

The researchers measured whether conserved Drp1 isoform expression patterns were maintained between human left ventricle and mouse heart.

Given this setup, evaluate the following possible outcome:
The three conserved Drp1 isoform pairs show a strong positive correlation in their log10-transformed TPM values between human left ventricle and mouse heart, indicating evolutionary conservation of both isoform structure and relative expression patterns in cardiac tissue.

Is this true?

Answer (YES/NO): YES